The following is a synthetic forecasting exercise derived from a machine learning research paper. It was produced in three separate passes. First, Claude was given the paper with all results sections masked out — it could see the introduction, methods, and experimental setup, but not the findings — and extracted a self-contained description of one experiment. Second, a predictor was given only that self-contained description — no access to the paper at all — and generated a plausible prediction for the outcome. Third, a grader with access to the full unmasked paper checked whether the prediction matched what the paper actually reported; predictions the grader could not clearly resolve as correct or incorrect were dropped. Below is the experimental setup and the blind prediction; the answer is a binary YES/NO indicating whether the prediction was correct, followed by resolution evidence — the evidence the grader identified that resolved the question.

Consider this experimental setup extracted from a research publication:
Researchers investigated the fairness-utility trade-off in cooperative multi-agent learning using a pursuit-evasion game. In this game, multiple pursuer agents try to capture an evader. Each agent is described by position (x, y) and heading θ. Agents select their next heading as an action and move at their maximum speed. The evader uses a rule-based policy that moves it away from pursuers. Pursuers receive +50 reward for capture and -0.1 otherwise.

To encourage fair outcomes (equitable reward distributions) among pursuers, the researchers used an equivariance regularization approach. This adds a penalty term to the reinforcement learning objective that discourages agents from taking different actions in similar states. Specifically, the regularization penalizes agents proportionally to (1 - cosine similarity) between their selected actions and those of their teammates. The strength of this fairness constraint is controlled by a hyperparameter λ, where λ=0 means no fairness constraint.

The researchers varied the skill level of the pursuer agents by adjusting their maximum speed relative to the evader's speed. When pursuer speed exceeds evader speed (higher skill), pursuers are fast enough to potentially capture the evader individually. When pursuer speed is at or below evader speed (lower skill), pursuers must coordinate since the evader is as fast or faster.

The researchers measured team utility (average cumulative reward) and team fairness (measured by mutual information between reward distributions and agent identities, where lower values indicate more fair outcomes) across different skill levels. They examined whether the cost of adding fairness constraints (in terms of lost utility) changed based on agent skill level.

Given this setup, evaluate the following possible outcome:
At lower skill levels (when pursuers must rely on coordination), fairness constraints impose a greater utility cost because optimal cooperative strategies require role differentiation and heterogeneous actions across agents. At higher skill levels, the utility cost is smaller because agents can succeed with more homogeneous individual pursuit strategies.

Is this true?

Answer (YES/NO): YES